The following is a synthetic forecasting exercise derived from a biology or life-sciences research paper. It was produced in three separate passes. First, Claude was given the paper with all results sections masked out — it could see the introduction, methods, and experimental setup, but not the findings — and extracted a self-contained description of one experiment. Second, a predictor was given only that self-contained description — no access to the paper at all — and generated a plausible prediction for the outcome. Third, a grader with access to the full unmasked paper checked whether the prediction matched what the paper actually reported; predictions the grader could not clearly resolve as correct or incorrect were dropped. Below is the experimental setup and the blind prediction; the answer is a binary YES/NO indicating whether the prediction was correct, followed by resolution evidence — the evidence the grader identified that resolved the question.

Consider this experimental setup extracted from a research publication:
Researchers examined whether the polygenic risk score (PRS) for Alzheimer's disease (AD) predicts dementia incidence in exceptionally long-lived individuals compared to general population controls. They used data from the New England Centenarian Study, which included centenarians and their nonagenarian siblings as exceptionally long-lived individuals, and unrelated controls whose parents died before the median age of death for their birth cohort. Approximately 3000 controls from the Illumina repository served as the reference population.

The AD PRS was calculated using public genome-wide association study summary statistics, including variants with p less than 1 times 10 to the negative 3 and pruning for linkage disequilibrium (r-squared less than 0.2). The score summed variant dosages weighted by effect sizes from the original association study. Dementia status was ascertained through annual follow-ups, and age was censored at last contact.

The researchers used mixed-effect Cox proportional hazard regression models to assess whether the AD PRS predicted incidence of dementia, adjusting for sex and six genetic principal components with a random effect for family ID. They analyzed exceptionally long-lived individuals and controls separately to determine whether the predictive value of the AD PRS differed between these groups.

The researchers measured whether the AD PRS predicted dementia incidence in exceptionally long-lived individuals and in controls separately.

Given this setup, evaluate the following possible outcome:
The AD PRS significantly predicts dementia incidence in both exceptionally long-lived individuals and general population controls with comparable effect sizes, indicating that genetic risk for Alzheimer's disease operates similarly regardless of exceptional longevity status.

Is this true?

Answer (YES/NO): NO